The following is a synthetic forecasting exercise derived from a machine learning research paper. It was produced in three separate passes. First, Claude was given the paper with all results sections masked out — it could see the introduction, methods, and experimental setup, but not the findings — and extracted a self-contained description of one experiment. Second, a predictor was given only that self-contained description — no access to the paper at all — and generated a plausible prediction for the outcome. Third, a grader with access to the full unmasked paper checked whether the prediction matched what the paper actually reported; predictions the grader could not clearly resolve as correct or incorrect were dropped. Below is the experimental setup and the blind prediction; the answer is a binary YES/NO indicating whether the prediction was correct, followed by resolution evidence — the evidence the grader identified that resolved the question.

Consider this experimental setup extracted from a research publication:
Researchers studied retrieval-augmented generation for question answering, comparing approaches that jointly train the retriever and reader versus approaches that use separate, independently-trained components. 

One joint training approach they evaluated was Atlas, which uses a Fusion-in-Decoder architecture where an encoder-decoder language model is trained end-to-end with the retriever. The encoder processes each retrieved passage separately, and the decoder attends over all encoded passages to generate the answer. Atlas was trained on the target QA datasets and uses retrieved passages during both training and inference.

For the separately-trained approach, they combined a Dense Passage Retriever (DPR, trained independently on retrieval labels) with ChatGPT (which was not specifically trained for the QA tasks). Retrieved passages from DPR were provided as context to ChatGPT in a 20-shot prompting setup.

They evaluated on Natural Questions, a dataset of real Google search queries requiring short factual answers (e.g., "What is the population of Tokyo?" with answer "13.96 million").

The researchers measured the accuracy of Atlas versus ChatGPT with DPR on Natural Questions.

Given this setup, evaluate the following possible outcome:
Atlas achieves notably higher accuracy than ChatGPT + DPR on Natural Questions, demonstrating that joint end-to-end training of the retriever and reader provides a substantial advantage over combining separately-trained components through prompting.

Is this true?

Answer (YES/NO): NO